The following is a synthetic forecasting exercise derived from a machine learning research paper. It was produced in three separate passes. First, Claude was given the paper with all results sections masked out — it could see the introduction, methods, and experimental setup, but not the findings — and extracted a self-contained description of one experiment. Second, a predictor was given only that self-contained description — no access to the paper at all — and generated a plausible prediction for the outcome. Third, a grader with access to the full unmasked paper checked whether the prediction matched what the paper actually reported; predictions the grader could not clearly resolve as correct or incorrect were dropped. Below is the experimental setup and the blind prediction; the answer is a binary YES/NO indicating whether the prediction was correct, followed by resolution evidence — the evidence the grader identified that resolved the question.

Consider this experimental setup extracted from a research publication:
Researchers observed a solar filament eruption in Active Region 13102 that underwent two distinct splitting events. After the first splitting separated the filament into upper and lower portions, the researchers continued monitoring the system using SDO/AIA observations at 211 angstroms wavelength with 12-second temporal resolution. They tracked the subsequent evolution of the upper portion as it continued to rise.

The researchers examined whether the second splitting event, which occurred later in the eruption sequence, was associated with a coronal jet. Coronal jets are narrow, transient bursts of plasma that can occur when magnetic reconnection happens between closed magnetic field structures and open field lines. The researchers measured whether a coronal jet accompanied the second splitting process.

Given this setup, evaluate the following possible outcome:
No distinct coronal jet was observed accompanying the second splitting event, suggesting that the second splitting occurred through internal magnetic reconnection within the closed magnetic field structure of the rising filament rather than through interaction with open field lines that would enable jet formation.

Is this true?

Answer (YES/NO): NO